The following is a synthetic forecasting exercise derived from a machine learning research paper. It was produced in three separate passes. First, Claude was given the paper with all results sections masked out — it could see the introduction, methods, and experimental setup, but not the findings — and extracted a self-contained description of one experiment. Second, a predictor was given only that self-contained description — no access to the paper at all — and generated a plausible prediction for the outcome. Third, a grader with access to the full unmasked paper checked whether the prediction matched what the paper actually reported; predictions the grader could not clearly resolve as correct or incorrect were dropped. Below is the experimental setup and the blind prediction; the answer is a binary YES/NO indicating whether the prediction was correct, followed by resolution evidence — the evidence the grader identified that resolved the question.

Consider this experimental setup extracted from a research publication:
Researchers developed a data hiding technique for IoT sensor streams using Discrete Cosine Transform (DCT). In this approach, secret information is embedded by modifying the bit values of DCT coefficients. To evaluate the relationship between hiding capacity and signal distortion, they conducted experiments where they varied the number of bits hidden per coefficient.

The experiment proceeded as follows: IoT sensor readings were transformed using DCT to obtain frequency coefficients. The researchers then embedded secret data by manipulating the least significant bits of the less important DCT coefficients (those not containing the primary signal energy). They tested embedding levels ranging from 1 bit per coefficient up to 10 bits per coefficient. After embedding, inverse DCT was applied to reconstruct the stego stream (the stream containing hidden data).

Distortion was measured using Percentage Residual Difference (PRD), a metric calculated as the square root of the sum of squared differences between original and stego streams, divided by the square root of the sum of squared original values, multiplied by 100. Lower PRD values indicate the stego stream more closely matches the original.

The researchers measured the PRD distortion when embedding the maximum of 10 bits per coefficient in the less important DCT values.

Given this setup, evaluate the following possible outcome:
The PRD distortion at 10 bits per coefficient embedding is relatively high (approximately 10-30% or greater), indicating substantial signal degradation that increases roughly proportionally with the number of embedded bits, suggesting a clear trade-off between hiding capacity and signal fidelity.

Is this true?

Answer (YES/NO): NO